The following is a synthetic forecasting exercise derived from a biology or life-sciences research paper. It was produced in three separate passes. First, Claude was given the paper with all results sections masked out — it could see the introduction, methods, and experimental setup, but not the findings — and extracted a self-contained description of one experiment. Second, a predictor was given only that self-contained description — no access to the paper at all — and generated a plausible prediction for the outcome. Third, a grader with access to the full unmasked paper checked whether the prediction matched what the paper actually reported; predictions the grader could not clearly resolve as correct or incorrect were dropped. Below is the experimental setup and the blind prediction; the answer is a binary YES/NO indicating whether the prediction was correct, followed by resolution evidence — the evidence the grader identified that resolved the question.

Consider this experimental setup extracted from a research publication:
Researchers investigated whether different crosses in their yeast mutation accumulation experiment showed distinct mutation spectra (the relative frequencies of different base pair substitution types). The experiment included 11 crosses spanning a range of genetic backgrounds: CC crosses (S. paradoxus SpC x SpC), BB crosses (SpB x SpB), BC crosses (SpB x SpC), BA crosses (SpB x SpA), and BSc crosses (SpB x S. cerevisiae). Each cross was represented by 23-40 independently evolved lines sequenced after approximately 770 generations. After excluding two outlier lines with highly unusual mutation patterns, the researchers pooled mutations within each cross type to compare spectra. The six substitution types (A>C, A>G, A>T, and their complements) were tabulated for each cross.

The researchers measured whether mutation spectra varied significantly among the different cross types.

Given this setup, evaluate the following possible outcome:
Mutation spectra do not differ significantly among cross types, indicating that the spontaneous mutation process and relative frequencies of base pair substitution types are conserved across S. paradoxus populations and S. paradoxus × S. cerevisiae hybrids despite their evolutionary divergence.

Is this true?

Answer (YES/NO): YES